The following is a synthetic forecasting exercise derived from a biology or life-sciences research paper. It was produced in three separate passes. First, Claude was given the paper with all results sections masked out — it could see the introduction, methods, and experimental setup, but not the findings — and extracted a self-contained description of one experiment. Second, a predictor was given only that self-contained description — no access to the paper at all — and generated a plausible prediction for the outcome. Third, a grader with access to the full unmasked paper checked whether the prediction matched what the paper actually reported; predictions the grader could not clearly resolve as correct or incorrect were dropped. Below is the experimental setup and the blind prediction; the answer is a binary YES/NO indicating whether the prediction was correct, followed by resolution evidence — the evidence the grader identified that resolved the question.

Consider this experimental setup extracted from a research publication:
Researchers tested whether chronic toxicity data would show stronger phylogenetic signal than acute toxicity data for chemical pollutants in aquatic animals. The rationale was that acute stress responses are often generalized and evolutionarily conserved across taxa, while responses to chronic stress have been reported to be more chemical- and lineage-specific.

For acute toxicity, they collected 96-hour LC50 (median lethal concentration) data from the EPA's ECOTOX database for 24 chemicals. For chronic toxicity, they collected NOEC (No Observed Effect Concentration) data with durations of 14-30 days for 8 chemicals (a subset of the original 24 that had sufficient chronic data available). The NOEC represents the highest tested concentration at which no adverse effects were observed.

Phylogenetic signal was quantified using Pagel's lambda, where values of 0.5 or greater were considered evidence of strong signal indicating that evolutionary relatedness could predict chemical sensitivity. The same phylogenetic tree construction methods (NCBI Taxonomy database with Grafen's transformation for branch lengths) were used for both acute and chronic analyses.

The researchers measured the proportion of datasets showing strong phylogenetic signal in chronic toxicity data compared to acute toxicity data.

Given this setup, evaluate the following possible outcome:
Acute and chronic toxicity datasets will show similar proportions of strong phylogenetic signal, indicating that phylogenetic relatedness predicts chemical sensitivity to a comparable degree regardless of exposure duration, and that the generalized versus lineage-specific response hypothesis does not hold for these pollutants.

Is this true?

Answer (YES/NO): NO